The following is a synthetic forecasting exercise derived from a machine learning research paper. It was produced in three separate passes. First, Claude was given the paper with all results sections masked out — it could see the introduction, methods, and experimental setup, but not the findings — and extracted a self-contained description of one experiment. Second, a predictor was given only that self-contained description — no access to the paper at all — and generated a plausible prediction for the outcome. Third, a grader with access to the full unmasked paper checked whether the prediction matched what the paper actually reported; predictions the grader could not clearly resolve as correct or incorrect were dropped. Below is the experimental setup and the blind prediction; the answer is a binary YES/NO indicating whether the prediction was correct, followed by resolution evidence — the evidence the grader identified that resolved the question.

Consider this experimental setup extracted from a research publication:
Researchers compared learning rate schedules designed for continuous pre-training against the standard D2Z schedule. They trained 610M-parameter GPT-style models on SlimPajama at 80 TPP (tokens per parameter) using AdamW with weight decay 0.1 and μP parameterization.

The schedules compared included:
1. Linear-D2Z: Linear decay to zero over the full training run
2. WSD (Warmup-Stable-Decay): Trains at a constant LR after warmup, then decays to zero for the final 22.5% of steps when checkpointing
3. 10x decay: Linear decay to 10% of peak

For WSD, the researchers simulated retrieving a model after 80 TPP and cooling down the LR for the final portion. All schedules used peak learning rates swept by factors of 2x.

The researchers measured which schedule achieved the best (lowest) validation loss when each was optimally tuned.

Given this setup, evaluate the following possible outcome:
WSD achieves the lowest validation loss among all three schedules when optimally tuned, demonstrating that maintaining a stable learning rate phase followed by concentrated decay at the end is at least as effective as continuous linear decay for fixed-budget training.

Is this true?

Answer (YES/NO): NO